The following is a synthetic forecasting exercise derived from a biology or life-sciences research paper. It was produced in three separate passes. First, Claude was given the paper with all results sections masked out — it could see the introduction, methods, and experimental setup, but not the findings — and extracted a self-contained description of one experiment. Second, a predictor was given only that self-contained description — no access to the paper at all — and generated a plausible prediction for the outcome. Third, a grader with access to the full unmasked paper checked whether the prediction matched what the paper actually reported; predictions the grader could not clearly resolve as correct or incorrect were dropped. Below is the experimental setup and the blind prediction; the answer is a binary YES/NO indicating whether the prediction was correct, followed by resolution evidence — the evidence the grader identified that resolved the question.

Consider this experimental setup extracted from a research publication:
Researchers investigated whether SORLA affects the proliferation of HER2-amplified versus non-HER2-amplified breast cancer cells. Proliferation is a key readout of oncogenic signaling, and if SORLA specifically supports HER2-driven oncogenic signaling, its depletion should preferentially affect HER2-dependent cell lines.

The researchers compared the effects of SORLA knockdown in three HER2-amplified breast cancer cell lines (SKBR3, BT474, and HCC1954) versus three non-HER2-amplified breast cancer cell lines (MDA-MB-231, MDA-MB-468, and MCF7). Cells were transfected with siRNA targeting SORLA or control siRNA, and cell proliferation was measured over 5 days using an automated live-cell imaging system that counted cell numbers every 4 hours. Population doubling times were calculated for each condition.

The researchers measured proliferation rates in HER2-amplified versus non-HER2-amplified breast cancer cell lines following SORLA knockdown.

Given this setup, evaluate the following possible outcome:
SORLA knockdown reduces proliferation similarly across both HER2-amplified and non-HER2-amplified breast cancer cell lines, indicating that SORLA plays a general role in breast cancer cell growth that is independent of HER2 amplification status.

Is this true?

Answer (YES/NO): NO